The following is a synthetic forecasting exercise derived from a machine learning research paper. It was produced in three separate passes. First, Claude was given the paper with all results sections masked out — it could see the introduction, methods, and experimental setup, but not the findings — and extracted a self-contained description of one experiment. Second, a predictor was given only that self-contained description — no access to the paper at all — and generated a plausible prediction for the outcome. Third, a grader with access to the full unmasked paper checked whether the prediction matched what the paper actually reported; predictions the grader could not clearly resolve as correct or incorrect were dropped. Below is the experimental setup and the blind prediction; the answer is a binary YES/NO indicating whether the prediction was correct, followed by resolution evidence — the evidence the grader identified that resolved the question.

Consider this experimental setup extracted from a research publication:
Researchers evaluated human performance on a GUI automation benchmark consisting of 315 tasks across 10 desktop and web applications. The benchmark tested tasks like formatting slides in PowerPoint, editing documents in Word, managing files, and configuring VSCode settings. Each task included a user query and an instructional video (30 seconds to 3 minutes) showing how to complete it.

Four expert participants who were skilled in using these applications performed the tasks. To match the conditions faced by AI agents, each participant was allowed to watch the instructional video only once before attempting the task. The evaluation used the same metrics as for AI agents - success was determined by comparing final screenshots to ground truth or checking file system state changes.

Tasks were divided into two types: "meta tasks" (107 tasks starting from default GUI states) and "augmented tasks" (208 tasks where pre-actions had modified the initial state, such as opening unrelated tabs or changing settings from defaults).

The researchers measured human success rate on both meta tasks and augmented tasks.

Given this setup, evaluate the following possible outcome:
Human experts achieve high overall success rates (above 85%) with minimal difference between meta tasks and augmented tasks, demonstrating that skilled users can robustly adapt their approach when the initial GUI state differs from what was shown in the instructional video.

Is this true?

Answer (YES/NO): NO